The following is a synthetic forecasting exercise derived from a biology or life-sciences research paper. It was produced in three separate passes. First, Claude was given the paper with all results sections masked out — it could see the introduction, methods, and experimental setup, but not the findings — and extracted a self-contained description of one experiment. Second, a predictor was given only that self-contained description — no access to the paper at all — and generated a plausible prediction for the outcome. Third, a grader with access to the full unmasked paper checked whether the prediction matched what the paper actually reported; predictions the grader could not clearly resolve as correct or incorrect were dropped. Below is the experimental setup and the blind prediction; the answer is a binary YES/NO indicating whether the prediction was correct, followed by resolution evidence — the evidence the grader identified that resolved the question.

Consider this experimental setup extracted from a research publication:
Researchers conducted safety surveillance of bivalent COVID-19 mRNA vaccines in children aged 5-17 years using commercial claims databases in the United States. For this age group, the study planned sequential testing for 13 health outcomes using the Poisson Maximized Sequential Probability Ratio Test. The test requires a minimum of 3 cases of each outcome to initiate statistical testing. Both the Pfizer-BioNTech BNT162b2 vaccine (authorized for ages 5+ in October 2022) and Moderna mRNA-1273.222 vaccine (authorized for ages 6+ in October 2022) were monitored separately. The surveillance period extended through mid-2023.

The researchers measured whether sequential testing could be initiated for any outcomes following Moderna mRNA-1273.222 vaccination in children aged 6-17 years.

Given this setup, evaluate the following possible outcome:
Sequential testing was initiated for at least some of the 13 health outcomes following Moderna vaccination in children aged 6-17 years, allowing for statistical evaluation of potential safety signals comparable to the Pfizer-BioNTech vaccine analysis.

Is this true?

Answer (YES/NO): NO